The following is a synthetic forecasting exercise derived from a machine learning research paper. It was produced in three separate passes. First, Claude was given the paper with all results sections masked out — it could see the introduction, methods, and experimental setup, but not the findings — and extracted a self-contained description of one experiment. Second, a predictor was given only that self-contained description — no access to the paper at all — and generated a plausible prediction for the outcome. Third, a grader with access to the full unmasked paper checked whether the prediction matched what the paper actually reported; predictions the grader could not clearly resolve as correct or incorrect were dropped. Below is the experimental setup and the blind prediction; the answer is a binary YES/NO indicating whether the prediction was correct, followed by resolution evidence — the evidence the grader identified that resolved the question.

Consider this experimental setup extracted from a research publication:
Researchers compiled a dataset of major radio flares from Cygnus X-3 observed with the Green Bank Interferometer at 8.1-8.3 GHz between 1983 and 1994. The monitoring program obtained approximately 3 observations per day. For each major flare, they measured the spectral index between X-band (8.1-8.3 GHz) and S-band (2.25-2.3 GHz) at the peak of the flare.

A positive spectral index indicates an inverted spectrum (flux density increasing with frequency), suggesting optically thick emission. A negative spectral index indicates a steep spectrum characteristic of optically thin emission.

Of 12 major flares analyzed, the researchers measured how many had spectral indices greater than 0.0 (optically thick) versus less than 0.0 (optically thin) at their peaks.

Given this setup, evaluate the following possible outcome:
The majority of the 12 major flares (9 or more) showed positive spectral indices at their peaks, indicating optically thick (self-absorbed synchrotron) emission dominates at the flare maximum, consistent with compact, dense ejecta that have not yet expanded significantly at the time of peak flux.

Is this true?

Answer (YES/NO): YES